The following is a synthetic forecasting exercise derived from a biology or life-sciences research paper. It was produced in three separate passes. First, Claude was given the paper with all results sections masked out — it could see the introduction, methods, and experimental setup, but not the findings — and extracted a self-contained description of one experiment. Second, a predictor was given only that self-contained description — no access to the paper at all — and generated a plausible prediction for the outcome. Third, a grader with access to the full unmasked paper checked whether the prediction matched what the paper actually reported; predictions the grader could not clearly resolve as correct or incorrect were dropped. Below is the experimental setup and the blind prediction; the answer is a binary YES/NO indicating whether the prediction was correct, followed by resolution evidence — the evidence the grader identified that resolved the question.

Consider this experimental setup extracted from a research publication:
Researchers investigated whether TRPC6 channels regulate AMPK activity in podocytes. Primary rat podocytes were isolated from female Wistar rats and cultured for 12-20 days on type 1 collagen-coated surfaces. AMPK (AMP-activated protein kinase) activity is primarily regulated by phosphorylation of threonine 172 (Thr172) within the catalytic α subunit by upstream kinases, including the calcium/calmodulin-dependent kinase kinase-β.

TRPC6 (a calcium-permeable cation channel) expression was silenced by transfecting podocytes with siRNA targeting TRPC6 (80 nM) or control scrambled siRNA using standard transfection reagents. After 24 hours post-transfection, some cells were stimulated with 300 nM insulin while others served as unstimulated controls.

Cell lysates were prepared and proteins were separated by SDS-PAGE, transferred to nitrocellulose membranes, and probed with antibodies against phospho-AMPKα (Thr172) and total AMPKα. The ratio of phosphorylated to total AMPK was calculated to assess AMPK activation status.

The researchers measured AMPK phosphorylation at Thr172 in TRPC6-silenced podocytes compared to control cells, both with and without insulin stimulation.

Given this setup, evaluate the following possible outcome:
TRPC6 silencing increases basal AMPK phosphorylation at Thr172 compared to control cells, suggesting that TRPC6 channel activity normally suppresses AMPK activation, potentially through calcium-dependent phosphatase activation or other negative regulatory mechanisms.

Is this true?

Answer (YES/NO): NO